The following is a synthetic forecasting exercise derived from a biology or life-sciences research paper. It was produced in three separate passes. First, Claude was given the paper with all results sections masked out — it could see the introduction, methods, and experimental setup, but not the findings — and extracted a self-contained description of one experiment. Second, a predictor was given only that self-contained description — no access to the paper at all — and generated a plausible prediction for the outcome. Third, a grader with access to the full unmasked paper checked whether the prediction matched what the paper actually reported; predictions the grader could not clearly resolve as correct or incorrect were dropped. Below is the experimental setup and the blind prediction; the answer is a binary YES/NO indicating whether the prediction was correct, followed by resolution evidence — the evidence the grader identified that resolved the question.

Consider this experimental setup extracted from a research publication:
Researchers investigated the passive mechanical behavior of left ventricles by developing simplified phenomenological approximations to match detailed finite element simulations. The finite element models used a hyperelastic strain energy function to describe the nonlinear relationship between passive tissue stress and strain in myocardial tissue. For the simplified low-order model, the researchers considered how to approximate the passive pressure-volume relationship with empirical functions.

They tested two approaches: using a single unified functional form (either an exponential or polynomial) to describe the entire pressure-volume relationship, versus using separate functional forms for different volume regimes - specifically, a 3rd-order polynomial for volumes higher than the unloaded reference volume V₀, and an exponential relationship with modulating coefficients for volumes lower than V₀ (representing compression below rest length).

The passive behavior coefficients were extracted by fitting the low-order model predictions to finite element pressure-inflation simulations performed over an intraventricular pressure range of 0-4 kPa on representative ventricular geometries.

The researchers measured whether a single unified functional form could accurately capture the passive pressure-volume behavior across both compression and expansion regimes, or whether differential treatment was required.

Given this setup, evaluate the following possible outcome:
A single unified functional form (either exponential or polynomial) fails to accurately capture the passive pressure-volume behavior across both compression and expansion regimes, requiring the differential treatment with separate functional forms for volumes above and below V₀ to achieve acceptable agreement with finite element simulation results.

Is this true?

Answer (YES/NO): YES